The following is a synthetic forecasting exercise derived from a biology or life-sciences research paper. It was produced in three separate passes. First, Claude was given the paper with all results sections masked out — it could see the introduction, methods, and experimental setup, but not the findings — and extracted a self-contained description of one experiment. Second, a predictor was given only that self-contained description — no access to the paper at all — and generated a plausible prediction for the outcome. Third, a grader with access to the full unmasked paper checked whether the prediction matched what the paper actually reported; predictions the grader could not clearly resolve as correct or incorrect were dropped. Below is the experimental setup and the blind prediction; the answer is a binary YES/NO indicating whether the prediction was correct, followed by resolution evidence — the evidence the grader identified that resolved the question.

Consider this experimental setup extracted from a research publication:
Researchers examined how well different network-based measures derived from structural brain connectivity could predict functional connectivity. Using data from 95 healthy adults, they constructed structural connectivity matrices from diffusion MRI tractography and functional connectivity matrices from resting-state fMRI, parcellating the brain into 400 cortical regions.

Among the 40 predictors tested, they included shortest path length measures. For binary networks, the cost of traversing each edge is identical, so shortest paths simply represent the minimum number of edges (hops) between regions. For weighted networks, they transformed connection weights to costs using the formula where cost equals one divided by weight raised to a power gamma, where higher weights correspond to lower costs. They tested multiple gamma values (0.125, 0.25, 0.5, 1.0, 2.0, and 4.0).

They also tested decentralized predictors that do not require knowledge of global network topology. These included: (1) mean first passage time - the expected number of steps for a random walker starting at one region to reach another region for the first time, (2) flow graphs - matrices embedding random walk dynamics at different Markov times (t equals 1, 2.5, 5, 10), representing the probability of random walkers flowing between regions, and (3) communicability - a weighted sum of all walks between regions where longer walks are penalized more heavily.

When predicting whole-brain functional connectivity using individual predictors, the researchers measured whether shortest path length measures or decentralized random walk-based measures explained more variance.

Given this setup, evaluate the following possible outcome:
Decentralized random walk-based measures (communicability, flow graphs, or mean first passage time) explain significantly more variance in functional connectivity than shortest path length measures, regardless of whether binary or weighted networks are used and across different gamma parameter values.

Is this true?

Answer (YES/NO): YES